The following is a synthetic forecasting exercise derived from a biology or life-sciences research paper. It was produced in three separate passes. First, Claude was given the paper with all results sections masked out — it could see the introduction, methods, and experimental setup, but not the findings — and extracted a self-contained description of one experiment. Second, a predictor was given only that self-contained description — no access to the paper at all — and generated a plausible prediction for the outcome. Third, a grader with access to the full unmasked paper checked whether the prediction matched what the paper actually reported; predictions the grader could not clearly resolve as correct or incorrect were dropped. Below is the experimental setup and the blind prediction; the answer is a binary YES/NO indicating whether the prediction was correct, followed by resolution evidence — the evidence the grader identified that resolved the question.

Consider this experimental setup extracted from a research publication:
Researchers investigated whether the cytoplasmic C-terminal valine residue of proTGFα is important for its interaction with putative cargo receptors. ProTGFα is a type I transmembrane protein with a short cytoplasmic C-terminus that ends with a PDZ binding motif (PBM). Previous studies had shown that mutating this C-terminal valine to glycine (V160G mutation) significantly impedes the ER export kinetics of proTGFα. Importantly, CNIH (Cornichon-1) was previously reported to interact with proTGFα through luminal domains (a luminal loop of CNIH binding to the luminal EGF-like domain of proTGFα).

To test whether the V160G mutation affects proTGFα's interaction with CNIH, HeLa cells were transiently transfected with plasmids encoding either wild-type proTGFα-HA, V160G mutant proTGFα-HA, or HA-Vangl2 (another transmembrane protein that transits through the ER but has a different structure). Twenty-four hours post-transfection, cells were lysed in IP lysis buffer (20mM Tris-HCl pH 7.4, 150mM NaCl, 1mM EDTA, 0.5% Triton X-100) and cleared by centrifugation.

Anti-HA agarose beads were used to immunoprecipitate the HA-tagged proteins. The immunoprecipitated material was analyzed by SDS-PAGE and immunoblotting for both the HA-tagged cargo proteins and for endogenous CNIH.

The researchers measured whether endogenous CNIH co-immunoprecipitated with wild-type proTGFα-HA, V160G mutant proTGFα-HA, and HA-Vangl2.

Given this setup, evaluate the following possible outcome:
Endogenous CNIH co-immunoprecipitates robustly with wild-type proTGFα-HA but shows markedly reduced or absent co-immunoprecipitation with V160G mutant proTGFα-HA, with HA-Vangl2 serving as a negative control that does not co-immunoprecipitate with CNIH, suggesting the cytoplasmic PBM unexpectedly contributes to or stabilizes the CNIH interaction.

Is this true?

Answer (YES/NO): NO